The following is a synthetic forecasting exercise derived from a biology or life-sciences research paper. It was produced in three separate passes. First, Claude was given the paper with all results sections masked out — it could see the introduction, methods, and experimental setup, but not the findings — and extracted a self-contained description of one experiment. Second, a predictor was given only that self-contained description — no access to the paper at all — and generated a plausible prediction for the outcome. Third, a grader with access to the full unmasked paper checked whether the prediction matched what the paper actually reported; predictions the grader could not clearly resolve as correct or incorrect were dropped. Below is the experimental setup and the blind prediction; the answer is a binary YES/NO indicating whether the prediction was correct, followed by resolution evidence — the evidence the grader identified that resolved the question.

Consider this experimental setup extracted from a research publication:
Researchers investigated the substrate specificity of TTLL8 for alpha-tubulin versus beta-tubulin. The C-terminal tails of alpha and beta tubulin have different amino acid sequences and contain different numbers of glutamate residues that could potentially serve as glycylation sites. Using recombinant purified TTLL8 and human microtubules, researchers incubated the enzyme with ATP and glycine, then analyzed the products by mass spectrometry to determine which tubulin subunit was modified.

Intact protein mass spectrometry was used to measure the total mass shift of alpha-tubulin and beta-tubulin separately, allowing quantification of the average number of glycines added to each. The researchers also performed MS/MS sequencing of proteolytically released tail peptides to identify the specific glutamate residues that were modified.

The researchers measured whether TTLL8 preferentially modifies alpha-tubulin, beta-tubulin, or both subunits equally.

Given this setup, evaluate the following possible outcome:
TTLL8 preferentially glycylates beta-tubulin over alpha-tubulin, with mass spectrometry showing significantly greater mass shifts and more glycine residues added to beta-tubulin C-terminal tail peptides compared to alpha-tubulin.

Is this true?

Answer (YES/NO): NO